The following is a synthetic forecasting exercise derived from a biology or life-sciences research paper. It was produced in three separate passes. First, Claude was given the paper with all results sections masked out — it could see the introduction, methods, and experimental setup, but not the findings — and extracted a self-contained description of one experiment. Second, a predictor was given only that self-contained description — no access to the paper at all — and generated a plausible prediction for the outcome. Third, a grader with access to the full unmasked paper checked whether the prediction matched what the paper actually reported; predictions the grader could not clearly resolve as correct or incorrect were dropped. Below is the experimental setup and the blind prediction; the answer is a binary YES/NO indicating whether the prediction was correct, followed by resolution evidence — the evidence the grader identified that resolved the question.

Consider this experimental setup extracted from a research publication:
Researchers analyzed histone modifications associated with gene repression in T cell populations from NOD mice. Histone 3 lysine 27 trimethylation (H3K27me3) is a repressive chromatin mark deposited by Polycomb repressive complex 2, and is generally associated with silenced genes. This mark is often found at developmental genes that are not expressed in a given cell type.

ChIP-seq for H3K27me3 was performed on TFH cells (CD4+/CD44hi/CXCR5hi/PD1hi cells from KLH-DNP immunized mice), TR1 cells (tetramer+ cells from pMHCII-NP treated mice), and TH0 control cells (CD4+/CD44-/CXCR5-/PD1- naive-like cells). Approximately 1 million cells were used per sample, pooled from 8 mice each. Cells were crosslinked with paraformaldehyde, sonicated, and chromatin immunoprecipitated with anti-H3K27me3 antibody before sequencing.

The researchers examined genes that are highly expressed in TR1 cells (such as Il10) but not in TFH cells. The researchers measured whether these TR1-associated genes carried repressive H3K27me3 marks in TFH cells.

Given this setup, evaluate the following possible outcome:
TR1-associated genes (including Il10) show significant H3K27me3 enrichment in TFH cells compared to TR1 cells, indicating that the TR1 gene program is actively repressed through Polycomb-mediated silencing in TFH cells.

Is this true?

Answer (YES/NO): NO